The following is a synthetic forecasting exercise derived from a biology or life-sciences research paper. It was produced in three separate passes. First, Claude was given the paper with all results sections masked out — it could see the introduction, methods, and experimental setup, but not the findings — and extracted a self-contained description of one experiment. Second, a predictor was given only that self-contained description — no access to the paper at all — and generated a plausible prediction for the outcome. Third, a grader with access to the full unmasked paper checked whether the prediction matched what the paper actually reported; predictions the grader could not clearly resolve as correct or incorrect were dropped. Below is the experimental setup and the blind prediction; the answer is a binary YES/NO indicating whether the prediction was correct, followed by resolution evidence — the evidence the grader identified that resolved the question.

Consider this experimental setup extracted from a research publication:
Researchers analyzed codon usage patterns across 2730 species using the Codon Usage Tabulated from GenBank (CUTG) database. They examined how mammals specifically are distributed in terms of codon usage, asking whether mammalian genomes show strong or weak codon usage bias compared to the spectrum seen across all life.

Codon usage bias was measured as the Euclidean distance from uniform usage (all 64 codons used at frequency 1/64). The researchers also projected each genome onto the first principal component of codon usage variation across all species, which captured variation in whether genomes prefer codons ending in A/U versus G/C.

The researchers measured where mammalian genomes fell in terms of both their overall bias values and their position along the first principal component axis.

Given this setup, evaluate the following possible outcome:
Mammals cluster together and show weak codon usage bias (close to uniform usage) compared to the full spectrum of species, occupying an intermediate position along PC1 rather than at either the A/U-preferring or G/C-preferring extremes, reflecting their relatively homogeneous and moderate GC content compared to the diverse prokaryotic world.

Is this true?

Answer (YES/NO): YES